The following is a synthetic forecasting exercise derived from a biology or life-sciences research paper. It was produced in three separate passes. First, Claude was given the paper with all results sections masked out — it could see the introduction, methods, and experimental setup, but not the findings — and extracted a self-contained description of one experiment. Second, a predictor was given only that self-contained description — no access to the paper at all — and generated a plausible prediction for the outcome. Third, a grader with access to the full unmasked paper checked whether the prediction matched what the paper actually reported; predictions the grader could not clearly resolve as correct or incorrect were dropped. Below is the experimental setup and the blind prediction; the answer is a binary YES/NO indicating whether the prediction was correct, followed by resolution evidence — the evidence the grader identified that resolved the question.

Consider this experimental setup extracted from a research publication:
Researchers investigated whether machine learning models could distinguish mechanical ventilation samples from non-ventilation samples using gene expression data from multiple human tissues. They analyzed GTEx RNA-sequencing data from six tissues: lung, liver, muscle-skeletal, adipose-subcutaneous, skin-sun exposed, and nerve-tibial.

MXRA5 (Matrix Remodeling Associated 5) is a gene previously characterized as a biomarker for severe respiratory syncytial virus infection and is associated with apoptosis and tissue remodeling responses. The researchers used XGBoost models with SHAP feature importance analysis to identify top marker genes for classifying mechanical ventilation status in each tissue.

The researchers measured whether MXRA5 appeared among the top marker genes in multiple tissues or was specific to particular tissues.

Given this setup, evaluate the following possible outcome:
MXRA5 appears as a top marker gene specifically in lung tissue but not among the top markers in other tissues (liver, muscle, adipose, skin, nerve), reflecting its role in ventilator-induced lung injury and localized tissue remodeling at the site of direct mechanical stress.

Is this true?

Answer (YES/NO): NO